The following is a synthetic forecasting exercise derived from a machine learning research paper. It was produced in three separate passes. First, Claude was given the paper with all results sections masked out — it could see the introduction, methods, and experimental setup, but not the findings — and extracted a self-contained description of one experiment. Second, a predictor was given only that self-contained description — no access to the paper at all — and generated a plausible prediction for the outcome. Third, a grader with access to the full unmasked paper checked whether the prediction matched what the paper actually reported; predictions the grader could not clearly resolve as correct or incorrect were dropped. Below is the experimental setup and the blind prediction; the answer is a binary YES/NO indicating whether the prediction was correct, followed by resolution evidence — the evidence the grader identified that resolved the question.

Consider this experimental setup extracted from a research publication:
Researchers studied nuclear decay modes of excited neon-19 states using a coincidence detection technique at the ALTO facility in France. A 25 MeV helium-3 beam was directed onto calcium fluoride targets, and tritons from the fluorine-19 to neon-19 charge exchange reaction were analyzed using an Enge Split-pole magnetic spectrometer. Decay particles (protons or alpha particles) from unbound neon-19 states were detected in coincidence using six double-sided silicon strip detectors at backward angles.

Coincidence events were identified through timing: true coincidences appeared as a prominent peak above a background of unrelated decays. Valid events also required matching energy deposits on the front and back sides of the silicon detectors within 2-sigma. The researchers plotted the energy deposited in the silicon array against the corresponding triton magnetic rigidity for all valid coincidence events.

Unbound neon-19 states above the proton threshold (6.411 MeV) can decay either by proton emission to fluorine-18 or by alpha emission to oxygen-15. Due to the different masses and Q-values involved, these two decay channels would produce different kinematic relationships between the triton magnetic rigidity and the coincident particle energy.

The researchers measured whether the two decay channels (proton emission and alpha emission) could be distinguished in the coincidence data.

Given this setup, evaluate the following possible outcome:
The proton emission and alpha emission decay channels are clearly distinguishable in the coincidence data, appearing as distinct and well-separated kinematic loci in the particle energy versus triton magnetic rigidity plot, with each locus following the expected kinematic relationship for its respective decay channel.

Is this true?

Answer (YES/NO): YES